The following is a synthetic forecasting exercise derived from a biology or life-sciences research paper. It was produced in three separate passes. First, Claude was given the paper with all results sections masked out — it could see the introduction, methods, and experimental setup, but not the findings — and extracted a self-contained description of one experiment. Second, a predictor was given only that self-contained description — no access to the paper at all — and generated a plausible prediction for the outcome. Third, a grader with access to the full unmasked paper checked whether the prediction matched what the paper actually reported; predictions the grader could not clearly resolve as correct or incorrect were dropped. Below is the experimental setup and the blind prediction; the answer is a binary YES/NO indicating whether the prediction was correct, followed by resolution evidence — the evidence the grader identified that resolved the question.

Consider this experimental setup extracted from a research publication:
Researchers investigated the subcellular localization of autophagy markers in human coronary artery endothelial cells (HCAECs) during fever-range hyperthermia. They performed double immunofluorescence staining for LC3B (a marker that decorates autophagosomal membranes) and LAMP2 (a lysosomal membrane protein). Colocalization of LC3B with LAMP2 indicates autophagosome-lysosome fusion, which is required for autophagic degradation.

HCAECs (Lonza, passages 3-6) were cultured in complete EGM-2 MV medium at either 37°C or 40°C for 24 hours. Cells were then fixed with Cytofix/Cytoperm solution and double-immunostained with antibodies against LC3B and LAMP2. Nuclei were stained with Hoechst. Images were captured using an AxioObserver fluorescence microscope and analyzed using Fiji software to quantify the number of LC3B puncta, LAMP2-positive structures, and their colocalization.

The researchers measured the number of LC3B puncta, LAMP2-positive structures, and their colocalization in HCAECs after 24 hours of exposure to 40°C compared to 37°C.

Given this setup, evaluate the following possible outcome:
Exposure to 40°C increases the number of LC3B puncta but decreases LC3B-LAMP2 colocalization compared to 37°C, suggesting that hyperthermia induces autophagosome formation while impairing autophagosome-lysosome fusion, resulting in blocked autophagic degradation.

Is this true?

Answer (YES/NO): NO